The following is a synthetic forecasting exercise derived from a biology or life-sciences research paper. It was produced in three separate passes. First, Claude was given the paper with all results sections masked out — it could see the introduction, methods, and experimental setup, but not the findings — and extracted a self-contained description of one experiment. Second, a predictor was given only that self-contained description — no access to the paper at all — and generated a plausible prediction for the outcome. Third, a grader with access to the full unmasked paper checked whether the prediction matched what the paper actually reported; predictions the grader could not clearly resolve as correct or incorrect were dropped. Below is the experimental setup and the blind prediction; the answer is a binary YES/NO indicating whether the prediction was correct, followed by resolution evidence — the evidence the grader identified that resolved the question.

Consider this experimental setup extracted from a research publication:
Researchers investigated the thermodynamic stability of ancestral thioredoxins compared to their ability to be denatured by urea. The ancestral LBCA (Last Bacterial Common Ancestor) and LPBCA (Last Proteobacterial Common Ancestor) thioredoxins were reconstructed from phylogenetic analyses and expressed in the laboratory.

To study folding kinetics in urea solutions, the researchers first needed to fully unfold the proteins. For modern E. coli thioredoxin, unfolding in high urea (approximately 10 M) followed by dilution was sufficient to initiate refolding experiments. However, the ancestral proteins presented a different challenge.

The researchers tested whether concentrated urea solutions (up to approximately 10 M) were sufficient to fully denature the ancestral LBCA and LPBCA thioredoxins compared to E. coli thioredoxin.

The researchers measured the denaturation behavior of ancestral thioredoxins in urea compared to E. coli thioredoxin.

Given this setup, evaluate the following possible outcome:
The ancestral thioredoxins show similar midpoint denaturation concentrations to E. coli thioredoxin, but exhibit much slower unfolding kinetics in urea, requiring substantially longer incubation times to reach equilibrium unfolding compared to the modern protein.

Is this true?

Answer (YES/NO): NO